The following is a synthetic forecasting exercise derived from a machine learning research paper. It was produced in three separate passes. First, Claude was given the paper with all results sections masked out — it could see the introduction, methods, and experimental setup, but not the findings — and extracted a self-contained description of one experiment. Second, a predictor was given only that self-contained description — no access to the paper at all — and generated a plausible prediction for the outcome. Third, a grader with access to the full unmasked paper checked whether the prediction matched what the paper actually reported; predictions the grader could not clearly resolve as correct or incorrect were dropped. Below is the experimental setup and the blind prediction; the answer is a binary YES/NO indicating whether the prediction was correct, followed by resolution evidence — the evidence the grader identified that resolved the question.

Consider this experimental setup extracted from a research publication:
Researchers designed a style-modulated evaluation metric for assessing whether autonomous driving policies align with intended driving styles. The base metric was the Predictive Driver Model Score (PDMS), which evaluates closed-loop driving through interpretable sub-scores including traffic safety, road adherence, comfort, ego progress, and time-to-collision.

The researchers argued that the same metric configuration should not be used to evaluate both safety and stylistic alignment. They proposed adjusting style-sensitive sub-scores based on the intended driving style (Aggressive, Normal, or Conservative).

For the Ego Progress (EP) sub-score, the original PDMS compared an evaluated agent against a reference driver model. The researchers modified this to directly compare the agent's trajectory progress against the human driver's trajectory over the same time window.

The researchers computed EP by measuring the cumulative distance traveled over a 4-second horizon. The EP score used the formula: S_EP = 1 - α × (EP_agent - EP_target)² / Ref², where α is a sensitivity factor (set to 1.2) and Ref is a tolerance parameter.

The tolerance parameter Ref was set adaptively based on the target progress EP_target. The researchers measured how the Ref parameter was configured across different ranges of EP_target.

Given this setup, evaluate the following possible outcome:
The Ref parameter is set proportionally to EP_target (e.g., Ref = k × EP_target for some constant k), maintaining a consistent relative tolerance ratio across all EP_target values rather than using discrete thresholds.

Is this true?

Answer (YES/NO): NO